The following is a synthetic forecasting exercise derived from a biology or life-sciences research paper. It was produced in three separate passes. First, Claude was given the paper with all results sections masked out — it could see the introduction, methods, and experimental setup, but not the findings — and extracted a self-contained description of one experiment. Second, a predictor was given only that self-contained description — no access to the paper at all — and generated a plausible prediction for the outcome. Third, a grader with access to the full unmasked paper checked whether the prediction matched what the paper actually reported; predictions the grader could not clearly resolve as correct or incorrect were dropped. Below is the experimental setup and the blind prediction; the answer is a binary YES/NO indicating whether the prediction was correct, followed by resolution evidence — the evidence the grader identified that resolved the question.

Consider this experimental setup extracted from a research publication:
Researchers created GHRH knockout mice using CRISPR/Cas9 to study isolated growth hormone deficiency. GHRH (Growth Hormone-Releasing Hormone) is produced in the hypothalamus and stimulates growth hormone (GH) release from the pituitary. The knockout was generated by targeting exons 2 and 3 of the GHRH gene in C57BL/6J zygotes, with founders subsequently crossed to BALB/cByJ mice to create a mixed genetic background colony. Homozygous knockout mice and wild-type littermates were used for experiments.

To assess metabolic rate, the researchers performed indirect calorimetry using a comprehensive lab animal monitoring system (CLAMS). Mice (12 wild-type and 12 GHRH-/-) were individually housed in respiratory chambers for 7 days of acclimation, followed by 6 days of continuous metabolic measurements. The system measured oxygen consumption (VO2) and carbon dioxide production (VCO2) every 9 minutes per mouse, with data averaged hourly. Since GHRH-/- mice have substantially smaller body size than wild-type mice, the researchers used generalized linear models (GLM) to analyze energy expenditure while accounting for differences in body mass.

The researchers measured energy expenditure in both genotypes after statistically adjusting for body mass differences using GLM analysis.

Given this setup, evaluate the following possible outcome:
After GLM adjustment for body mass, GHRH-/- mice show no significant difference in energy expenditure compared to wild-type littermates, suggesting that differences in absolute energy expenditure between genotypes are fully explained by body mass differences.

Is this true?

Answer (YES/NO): NO